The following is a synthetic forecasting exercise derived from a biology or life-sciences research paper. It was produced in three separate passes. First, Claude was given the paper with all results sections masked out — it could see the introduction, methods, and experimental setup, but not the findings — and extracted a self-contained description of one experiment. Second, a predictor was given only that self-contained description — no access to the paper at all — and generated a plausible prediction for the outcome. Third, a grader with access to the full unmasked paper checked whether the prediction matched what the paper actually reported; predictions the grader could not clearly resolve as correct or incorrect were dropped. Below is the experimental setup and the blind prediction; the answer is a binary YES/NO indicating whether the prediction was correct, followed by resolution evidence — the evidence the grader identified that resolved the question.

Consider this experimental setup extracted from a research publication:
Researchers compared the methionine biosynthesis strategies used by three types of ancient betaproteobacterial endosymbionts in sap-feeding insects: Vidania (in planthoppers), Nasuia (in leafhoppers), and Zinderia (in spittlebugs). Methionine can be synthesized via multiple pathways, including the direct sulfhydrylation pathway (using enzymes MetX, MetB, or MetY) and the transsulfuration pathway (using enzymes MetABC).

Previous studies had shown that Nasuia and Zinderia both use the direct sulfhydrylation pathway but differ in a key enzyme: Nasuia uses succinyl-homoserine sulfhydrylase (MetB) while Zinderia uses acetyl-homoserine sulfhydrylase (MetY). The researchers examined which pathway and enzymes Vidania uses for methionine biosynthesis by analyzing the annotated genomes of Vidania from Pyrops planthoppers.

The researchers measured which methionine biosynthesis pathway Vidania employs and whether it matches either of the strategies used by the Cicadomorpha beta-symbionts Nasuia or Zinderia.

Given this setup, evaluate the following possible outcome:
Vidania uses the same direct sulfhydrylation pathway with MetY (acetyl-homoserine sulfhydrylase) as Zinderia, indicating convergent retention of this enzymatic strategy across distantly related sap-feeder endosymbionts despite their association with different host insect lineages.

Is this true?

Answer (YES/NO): NO